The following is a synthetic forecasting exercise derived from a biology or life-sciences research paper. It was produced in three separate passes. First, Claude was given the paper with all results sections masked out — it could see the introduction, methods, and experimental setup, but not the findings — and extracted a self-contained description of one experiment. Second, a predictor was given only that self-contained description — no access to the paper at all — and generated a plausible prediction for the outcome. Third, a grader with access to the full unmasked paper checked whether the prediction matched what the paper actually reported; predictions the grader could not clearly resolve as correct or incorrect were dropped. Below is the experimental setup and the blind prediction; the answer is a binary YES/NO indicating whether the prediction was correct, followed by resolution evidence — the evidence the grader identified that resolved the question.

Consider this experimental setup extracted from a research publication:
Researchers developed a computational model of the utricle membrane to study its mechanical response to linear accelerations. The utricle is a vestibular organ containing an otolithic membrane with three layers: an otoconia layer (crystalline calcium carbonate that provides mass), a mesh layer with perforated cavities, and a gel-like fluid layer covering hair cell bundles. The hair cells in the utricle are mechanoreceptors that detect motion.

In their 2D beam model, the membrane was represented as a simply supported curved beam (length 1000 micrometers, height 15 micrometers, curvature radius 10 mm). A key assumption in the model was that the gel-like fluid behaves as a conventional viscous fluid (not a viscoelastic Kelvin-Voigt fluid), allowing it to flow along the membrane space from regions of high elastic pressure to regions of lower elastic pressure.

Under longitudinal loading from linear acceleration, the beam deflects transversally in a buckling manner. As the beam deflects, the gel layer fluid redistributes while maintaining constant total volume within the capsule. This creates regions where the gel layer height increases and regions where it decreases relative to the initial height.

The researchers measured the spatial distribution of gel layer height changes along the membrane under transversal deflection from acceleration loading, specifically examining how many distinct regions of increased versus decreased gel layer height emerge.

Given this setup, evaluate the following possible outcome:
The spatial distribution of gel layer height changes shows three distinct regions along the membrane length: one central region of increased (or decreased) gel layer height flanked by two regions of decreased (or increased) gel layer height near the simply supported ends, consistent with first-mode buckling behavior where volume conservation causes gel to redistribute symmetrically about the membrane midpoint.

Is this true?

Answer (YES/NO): NO